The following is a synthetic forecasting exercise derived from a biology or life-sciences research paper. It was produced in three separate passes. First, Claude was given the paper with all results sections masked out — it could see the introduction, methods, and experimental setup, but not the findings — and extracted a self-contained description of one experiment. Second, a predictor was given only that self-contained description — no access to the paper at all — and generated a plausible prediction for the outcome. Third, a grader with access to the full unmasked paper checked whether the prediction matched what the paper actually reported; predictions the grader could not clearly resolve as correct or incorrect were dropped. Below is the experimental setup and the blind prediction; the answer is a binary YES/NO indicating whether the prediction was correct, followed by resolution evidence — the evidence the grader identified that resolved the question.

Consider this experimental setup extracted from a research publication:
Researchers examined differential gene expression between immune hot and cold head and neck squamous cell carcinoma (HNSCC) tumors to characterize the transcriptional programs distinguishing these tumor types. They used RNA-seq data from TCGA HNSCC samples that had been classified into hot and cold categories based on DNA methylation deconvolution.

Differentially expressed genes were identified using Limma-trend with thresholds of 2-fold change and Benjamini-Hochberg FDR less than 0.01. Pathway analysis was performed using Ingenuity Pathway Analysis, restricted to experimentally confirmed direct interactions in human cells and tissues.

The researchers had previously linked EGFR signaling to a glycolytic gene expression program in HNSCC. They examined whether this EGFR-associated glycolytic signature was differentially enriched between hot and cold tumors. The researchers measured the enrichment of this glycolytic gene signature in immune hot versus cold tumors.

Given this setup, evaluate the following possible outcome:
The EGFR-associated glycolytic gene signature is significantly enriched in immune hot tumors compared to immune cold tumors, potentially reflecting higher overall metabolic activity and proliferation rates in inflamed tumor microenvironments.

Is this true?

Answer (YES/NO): NO